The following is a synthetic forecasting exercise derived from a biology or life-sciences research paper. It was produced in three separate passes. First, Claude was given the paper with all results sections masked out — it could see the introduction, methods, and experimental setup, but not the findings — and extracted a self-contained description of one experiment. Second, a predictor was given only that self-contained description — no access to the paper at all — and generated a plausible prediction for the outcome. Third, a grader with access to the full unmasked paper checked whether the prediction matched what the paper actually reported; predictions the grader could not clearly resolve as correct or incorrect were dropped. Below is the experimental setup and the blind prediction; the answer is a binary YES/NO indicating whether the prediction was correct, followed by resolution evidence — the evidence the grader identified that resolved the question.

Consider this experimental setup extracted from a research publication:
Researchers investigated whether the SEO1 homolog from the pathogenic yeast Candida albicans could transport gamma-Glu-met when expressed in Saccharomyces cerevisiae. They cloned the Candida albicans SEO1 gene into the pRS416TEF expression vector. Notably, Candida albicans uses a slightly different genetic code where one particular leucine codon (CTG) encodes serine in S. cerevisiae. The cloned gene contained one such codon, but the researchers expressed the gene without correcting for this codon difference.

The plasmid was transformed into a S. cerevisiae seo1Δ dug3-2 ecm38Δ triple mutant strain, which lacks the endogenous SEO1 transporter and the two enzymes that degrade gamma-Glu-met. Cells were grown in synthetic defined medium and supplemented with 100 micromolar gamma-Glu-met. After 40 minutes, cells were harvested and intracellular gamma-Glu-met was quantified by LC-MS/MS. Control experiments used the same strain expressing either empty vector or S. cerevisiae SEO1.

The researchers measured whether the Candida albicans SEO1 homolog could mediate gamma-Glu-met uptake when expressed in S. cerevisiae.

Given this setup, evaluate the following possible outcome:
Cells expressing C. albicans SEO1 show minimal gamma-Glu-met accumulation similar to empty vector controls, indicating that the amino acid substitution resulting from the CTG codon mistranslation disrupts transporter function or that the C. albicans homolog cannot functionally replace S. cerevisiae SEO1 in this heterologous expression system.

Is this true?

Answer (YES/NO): NO